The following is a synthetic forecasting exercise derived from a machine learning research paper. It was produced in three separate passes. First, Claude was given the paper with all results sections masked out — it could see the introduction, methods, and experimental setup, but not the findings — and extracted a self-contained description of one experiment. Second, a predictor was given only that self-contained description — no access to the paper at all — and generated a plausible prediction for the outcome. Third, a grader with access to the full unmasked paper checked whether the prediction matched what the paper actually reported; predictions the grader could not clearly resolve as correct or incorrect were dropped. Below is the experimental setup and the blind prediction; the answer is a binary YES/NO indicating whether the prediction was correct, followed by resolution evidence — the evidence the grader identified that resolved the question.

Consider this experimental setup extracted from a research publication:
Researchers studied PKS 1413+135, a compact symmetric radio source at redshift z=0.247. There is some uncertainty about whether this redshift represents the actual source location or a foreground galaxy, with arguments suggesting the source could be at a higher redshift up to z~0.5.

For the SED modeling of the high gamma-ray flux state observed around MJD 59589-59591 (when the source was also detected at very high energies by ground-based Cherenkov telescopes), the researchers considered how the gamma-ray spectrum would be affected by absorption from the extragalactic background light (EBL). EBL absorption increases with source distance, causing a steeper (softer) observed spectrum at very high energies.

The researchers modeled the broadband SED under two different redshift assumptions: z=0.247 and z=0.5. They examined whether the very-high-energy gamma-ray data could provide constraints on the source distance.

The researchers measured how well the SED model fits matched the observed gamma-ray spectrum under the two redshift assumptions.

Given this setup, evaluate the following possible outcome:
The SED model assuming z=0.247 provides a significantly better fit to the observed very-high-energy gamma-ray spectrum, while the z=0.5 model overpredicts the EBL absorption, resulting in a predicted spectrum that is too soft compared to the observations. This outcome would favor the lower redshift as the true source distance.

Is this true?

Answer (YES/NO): NO